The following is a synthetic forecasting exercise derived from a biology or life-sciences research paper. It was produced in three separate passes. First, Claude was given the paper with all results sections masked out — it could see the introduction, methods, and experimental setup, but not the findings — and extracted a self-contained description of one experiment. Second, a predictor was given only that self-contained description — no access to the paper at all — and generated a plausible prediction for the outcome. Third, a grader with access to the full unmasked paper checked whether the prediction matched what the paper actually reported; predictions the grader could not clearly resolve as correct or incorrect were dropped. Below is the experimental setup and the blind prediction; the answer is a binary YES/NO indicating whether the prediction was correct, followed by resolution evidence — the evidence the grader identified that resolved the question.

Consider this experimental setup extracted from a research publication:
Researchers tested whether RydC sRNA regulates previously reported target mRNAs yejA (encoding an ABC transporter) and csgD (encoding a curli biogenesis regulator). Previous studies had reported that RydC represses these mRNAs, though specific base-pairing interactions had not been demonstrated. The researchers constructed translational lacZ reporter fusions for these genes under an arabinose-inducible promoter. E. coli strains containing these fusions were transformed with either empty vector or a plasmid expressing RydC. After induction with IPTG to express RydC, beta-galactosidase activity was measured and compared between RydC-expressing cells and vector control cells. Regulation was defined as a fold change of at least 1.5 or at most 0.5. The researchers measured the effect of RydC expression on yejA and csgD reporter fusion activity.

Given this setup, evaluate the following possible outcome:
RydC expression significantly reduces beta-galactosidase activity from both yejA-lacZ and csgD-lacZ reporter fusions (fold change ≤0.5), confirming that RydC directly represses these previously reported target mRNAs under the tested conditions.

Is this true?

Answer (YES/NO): NO